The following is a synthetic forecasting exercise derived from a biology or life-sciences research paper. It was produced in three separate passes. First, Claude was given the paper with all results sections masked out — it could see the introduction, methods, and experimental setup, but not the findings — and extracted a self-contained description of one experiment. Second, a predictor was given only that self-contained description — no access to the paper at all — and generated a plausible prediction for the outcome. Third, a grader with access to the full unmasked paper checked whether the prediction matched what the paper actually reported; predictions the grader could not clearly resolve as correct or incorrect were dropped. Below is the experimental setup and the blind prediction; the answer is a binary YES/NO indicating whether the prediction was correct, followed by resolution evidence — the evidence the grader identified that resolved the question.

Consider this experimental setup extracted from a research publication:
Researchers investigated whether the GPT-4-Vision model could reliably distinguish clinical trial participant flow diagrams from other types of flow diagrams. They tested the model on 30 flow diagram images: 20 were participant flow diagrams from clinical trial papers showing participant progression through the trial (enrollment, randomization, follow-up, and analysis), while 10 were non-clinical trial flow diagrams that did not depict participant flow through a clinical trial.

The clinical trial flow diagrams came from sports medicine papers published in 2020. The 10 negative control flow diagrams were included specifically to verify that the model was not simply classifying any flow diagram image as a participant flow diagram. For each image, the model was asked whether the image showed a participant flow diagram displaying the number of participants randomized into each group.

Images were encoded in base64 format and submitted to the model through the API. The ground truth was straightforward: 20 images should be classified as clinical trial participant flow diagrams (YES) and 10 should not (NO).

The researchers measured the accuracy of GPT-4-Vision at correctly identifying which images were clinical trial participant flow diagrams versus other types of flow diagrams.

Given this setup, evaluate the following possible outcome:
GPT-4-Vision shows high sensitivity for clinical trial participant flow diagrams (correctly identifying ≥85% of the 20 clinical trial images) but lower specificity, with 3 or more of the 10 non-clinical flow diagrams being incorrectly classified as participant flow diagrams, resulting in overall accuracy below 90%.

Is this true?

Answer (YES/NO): NO